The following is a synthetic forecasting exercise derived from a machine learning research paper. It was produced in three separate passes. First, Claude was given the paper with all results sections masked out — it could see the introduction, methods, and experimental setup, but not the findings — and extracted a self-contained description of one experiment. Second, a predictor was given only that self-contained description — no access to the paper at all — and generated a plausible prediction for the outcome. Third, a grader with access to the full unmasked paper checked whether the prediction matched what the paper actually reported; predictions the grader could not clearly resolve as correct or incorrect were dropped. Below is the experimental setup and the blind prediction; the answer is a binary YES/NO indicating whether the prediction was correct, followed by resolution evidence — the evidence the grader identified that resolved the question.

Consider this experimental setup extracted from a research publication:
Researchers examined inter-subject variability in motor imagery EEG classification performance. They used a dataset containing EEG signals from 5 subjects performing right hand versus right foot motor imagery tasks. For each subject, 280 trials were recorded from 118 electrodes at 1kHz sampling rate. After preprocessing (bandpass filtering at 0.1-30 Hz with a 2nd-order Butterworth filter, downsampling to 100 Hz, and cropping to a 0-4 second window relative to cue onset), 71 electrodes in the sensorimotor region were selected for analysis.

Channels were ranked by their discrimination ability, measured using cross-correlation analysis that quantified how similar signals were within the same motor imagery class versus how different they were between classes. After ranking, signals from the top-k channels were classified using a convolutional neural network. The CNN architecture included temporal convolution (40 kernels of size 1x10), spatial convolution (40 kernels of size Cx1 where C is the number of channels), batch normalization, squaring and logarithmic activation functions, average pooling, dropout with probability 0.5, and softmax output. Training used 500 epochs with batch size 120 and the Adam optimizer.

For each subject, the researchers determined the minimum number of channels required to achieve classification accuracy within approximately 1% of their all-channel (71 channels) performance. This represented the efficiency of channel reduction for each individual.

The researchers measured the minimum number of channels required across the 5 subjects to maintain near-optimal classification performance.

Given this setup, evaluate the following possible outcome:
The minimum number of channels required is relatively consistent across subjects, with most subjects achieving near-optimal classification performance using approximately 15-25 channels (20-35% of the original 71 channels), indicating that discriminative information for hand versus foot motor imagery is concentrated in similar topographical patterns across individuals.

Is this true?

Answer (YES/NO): NO